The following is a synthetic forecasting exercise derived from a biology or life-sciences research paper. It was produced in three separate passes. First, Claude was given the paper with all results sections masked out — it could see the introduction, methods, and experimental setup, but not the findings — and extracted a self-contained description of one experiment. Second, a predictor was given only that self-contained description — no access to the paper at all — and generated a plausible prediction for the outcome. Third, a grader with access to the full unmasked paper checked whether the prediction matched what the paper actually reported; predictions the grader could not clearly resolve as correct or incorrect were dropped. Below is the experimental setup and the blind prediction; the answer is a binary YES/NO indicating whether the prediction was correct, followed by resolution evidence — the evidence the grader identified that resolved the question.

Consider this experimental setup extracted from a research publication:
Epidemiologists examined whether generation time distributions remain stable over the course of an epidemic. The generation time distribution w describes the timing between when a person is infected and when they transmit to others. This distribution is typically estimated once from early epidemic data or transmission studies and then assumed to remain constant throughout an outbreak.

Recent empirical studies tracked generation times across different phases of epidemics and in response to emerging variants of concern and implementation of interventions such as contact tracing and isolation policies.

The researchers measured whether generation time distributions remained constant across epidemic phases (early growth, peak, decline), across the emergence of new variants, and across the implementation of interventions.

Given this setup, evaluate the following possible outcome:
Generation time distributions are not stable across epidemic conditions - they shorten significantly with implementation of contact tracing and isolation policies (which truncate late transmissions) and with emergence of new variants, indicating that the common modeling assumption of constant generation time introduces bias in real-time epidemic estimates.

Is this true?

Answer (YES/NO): YES